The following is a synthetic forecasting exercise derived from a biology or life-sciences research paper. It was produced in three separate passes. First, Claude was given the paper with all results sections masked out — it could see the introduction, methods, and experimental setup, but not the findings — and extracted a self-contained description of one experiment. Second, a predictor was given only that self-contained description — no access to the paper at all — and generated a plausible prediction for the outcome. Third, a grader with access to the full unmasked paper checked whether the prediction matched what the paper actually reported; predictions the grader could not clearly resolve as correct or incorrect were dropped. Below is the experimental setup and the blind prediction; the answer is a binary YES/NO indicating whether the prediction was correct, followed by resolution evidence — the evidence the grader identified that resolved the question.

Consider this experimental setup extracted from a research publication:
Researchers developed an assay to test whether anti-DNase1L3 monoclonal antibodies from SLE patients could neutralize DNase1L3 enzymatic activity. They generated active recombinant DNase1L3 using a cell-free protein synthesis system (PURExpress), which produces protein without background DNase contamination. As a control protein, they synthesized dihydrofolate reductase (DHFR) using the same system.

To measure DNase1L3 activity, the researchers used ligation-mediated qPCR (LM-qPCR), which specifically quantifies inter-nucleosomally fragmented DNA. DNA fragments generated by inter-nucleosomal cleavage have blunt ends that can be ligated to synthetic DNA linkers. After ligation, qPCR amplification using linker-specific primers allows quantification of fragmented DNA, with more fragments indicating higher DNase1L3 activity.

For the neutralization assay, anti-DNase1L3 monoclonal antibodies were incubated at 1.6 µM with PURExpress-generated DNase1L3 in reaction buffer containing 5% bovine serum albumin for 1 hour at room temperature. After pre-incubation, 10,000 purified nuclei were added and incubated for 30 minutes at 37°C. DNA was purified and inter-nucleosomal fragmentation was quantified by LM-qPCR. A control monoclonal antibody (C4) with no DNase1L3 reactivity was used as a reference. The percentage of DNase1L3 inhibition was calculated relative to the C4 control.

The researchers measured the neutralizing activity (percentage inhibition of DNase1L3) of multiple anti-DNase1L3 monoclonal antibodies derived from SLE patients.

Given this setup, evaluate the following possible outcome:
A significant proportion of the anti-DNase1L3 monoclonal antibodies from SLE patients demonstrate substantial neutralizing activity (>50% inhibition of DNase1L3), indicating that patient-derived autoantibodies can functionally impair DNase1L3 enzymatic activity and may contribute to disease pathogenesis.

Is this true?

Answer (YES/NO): YES